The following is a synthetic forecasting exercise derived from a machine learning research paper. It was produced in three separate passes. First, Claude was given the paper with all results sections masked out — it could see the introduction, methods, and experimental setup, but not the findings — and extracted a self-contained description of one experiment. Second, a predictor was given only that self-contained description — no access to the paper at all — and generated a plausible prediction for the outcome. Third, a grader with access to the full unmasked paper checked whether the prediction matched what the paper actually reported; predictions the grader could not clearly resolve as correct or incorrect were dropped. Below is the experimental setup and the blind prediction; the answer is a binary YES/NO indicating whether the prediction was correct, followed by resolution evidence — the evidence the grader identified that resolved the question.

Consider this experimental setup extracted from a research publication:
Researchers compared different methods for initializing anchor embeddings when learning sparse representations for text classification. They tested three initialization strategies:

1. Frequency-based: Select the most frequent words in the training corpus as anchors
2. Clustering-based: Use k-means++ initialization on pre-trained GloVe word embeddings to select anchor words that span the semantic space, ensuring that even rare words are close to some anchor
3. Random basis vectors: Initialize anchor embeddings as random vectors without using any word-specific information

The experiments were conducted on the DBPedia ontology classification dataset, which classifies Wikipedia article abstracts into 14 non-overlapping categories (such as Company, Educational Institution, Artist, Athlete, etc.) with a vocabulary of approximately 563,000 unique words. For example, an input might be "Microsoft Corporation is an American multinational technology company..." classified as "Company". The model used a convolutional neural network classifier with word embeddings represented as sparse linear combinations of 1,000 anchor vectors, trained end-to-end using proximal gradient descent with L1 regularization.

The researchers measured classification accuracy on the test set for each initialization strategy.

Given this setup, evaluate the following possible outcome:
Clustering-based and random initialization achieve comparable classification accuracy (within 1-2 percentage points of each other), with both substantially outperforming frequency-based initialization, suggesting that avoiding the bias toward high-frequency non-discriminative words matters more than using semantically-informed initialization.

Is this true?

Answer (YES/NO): NO